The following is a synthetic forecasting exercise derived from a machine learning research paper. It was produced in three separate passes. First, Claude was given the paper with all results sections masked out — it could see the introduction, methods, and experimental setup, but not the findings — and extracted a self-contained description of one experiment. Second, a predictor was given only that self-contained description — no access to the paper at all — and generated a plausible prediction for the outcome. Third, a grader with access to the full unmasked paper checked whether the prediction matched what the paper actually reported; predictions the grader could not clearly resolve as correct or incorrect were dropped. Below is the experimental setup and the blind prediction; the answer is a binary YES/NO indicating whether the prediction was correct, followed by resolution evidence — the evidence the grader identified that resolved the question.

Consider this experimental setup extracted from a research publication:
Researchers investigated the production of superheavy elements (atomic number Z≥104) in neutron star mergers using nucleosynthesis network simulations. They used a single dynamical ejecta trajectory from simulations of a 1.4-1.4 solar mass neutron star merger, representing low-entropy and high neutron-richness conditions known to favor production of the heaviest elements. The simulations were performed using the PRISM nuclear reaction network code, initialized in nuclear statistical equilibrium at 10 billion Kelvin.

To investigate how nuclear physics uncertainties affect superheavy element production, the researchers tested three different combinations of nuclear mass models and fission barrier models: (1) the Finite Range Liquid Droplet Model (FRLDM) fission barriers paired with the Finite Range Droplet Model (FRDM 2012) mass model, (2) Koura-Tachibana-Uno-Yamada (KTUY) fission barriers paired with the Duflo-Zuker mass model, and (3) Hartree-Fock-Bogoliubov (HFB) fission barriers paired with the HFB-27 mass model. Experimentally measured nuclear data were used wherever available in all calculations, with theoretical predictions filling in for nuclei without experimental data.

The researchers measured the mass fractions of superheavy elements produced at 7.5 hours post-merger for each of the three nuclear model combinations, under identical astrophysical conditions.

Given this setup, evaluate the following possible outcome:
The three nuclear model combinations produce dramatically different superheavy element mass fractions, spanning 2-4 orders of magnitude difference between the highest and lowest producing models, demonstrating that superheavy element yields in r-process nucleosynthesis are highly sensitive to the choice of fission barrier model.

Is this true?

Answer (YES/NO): YES